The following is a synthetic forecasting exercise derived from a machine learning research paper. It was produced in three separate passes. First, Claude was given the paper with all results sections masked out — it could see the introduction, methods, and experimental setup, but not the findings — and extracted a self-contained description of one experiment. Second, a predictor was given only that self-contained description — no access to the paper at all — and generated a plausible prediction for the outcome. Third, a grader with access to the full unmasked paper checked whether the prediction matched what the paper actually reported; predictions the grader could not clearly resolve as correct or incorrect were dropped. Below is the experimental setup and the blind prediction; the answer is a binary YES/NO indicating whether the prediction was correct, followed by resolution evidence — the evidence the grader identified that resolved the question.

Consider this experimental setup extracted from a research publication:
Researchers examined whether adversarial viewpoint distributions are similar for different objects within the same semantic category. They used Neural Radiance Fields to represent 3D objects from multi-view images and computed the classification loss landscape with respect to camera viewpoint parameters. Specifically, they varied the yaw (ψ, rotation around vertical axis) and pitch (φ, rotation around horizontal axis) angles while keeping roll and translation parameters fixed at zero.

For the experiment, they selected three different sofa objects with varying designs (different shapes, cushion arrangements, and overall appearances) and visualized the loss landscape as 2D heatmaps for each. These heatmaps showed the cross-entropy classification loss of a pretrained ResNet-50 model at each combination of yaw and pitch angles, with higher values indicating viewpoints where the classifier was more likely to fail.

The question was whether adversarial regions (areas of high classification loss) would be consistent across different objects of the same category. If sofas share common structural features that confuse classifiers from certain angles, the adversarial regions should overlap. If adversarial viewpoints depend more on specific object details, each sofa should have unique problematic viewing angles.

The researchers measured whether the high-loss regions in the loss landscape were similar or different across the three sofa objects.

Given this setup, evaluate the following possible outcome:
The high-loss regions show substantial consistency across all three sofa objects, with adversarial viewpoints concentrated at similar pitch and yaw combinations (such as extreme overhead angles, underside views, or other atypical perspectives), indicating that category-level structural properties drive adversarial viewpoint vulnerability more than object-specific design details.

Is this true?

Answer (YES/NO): YES